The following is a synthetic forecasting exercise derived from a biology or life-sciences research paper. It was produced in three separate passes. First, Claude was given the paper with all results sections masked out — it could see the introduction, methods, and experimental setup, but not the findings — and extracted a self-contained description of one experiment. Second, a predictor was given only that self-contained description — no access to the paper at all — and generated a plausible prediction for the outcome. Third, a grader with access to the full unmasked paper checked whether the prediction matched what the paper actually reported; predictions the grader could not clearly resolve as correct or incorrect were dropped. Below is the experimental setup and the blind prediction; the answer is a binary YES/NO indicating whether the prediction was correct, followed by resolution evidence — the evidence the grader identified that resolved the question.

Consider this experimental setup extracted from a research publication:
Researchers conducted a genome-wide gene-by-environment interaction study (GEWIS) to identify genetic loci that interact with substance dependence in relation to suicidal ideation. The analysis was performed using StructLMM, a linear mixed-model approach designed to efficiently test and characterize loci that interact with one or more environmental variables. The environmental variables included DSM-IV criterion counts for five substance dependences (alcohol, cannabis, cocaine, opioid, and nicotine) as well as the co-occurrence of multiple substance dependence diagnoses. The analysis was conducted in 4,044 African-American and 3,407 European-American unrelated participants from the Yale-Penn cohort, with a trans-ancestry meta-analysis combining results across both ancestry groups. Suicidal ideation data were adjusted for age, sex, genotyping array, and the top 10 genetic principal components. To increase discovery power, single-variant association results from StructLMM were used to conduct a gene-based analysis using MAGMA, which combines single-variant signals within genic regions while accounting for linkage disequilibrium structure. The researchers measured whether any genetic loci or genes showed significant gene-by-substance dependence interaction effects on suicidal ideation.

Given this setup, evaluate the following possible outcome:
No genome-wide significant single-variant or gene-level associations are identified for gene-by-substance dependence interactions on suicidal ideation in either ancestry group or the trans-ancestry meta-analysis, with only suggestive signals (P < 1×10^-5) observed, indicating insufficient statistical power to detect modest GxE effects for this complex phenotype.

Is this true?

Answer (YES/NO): NO